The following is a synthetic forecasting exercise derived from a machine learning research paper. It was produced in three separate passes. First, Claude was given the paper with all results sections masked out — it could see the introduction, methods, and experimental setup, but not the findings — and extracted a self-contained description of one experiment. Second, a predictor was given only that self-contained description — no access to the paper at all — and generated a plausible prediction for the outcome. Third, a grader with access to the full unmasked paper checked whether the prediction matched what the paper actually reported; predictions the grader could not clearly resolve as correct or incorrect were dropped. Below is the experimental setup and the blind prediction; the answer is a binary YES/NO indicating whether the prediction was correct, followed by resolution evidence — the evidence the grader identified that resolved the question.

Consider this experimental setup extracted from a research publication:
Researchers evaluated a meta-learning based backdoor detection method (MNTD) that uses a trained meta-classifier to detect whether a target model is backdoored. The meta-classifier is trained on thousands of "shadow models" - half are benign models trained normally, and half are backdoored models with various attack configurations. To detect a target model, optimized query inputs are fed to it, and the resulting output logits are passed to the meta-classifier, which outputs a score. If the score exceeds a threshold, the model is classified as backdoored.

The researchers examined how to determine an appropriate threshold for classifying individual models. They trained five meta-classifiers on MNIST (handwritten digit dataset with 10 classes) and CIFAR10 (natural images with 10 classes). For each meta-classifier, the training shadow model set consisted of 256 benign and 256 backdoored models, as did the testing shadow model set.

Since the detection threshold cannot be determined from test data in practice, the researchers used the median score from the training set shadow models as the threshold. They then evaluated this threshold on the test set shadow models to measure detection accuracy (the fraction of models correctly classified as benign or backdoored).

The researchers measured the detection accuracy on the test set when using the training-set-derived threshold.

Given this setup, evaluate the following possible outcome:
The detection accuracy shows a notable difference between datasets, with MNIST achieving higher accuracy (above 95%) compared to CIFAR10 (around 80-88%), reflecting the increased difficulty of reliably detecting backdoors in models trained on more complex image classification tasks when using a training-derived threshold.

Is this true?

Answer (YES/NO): NO